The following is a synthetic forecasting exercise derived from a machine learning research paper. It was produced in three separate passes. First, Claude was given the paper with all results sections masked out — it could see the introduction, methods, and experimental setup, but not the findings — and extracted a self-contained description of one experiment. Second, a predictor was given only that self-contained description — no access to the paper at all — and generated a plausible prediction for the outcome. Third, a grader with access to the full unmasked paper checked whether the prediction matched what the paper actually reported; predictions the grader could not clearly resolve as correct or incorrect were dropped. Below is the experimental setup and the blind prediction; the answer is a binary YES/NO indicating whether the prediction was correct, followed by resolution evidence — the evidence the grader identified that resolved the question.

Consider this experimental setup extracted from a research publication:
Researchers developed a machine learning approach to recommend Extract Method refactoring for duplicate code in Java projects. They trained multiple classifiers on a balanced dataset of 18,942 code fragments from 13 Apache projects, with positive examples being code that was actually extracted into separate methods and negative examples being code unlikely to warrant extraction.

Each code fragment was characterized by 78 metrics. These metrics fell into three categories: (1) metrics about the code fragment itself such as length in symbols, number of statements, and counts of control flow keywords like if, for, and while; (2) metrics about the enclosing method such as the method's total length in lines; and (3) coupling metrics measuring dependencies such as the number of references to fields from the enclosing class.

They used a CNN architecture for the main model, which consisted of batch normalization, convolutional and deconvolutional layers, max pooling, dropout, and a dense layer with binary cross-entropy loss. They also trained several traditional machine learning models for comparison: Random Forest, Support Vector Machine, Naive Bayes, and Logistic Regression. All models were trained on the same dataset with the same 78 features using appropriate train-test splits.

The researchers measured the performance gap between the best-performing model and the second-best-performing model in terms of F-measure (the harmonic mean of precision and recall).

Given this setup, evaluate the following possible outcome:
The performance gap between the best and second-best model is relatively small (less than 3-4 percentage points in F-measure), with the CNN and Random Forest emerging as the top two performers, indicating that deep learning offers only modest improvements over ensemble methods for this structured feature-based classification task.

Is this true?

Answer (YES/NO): YES